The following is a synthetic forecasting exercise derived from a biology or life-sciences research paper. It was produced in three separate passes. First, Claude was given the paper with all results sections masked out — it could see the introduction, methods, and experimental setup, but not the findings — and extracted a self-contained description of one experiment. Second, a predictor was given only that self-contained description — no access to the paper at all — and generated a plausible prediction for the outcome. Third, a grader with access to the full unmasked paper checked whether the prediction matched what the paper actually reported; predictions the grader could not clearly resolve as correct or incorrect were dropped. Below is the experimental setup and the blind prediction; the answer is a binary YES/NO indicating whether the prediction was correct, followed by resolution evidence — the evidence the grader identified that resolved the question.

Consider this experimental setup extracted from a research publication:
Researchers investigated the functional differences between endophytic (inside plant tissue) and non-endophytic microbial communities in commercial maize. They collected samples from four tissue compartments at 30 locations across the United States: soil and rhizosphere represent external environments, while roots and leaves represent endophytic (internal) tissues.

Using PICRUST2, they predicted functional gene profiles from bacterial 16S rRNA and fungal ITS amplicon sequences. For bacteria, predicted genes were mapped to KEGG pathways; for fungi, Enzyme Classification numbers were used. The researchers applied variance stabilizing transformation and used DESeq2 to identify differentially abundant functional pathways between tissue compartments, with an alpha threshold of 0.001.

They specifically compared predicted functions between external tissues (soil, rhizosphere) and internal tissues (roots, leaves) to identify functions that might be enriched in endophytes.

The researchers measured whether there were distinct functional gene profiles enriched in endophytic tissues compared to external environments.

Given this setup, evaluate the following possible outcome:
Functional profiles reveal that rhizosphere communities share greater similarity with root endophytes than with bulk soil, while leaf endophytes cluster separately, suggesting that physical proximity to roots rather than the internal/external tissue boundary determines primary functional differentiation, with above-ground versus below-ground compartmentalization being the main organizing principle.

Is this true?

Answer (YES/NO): NO